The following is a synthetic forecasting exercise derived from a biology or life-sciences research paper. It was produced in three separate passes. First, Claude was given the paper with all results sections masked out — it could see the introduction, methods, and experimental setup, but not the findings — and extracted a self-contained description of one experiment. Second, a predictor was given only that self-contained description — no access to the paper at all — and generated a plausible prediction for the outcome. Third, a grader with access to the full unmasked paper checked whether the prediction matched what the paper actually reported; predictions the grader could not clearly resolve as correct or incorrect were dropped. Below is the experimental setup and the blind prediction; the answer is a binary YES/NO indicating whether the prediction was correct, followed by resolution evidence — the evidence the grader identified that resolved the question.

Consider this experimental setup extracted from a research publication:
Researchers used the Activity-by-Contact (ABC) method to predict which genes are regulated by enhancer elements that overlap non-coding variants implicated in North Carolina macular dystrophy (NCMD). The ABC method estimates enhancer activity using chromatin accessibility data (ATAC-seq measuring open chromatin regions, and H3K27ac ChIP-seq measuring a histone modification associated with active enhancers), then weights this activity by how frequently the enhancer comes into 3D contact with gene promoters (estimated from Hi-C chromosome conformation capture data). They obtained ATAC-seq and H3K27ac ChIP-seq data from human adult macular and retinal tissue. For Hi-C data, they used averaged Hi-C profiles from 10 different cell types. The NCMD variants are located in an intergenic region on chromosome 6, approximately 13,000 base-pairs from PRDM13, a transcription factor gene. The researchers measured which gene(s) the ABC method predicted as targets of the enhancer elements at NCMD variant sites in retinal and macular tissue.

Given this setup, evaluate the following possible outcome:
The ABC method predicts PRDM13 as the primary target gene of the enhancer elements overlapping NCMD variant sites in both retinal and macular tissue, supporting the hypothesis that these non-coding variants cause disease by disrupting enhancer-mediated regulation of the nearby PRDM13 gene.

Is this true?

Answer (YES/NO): NO